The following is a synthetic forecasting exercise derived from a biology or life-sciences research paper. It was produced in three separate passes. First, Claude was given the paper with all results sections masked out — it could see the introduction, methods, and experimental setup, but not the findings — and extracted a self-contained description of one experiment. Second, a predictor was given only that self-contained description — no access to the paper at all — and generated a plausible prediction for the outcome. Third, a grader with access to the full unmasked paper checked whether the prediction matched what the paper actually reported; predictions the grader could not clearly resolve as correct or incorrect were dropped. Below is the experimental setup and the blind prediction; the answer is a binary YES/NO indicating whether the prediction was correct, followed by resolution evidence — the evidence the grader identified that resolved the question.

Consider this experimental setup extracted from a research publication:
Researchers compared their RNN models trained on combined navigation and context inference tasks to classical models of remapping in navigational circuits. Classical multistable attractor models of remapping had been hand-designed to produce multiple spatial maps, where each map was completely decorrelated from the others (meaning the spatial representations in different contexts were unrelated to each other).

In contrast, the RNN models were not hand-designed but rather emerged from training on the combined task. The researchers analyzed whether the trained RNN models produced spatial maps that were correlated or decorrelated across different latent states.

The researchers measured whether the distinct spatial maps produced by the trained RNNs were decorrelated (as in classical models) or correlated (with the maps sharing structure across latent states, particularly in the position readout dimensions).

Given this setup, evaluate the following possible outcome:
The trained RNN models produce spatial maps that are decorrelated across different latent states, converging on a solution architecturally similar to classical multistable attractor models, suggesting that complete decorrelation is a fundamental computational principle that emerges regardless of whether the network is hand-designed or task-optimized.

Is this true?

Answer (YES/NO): NO